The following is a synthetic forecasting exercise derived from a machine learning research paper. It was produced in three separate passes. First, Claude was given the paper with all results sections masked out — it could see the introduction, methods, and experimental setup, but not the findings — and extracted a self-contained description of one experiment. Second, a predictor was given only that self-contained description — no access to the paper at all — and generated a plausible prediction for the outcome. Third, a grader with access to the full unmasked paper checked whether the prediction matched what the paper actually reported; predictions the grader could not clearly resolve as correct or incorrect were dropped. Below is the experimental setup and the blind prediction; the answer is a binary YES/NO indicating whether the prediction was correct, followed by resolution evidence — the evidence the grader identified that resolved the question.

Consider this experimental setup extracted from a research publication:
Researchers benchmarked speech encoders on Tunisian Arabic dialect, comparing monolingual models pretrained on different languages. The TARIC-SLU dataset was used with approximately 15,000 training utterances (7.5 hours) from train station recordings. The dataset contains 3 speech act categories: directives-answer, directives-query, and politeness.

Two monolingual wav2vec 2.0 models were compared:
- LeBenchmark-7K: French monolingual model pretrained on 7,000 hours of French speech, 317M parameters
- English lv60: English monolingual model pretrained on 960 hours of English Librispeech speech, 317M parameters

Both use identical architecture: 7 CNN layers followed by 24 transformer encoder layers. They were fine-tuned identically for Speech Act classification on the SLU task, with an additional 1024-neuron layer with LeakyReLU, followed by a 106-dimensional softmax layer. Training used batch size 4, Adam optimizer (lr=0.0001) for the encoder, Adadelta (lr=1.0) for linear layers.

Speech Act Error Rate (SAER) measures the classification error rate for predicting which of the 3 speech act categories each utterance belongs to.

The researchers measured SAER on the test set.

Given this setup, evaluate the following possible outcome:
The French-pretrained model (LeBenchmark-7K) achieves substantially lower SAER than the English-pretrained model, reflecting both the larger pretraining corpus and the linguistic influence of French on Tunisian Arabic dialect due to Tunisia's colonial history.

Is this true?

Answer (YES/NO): NO